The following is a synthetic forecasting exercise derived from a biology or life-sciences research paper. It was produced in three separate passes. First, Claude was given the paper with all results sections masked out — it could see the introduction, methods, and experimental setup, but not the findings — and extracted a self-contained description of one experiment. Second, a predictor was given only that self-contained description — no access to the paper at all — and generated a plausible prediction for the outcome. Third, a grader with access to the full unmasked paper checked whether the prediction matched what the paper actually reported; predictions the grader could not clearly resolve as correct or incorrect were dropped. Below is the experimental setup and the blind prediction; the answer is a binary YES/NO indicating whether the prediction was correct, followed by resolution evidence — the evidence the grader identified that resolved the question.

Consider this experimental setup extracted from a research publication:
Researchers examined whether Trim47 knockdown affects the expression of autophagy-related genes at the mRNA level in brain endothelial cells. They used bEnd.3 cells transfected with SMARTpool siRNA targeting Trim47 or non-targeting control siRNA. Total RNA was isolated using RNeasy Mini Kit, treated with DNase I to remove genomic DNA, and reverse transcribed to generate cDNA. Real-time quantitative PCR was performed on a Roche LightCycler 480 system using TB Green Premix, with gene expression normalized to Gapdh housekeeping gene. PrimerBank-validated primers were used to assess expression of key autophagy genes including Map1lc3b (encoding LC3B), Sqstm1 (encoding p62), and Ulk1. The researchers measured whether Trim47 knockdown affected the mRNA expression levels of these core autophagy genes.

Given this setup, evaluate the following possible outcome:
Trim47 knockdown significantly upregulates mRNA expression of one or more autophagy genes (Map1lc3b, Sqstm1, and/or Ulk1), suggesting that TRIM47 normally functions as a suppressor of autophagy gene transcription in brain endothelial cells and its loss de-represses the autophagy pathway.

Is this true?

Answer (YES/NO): NO